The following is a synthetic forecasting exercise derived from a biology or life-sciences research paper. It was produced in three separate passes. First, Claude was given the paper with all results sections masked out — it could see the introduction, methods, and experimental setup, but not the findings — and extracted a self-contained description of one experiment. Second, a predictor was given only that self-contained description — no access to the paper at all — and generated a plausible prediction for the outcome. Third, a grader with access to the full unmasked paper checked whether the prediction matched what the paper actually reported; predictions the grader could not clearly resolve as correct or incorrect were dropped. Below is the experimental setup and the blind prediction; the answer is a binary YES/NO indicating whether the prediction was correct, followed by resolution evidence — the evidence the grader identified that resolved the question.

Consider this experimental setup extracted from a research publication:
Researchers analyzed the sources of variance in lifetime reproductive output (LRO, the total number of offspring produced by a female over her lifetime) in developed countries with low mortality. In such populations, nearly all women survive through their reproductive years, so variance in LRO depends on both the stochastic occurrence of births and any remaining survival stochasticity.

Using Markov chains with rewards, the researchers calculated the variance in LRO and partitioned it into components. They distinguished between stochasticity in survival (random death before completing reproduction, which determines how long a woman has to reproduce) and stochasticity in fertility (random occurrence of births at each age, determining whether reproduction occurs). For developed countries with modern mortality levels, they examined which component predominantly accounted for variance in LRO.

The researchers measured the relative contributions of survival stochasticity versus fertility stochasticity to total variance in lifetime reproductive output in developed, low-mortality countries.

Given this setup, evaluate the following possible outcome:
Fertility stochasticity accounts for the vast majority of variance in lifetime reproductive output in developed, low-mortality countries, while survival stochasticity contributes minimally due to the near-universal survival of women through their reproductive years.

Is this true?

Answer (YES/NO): YES